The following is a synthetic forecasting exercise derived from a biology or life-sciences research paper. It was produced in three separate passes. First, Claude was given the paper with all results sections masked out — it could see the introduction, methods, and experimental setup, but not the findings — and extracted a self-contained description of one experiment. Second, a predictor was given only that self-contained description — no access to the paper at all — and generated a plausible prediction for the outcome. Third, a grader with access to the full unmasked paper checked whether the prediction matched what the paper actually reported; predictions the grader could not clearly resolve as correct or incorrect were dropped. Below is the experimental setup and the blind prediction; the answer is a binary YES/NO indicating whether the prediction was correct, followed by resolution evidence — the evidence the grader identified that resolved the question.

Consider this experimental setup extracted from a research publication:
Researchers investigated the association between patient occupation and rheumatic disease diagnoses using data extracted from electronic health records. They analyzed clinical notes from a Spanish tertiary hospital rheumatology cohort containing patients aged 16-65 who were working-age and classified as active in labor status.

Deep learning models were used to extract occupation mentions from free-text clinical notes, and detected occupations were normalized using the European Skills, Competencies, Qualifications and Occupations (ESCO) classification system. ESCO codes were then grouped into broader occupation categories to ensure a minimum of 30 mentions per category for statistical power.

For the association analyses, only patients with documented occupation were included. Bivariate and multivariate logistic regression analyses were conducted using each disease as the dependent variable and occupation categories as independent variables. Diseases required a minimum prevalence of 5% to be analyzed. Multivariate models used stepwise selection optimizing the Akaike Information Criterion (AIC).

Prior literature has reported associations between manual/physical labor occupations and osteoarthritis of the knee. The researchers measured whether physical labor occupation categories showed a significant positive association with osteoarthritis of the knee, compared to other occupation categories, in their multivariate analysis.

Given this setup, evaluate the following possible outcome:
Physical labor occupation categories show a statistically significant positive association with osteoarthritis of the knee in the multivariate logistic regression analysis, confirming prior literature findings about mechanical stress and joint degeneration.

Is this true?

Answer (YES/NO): YES